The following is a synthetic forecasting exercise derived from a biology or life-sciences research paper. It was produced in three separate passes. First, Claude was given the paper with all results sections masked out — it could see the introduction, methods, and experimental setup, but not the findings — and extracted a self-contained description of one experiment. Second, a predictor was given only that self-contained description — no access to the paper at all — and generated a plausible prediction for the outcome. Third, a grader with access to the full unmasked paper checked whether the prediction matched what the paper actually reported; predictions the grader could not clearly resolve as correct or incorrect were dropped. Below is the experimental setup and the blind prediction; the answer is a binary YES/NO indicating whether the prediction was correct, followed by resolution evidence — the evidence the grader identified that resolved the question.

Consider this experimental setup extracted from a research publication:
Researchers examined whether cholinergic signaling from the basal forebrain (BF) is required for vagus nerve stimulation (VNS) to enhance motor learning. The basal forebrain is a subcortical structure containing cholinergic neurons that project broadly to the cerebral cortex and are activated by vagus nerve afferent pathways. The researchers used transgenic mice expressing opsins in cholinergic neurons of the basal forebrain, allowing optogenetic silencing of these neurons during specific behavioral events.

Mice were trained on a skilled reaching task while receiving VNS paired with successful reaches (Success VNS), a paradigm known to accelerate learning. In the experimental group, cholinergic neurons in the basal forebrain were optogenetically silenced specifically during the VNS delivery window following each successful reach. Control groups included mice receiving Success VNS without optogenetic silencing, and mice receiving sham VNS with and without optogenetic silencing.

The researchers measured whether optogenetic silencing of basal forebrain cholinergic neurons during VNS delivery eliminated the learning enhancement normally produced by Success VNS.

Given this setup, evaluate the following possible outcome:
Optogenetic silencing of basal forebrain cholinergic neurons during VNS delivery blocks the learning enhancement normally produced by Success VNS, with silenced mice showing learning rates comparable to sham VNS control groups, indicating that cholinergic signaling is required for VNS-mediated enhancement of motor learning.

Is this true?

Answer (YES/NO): YES